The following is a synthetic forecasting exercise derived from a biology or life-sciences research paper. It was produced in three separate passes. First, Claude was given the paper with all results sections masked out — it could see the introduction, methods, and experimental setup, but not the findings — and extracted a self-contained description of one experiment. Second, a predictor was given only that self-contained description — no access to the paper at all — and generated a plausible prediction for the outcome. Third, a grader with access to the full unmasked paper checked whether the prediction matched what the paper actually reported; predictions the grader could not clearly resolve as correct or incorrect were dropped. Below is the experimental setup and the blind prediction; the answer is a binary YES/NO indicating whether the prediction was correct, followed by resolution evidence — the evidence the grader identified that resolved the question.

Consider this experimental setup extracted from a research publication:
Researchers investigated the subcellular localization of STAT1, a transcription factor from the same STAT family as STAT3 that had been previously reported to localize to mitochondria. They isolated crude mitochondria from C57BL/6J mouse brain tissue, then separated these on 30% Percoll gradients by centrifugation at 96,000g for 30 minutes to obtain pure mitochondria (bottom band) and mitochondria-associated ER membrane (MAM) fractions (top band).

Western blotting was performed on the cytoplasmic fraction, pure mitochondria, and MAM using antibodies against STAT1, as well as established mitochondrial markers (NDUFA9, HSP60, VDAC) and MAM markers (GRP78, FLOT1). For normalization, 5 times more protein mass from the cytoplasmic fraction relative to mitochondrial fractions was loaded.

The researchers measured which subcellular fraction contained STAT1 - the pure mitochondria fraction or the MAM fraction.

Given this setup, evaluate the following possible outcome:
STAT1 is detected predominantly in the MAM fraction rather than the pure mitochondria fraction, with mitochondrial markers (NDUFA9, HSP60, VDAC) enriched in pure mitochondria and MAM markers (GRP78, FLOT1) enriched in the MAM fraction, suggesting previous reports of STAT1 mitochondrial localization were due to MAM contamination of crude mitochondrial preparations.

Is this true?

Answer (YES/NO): YES